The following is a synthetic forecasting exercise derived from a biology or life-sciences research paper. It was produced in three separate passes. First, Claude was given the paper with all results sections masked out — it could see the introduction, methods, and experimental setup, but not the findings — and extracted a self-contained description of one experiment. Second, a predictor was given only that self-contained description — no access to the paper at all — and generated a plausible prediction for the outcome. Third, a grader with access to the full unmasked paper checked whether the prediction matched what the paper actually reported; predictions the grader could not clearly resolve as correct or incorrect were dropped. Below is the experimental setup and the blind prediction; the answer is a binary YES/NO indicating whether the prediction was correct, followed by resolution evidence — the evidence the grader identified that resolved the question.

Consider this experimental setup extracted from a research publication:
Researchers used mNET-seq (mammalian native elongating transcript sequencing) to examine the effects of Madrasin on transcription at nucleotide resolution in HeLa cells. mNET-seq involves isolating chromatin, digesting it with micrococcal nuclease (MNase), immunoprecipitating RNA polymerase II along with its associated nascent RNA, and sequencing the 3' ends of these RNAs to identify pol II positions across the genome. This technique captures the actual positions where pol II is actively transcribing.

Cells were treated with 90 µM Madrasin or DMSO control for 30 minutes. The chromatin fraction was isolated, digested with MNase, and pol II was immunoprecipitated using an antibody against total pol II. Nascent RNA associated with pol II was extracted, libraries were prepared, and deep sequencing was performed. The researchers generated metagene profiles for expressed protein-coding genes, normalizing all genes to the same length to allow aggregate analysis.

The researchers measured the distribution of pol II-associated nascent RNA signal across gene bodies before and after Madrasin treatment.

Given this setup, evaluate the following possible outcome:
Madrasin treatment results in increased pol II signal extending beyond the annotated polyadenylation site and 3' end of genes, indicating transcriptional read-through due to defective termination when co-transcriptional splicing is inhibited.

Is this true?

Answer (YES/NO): NO